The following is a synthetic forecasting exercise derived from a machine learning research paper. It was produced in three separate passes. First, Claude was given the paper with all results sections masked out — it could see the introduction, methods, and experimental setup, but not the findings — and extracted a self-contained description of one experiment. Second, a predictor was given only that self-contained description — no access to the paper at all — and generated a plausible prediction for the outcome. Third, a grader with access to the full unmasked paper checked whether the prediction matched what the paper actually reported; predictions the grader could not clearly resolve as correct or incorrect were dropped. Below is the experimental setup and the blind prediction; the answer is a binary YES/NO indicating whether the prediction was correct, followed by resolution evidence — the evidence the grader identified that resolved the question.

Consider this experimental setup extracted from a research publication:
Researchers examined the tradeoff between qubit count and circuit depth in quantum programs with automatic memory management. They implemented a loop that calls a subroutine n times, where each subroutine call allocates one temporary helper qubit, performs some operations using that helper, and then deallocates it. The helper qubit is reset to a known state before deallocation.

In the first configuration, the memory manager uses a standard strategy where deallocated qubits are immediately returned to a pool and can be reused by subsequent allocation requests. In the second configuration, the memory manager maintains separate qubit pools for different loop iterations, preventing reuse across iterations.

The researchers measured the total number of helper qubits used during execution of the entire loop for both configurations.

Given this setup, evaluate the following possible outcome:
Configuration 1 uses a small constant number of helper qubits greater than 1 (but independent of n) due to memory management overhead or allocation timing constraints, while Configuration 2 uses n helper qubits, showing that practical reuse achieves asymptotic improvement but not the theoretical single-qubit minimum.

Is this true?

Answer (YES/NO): NO